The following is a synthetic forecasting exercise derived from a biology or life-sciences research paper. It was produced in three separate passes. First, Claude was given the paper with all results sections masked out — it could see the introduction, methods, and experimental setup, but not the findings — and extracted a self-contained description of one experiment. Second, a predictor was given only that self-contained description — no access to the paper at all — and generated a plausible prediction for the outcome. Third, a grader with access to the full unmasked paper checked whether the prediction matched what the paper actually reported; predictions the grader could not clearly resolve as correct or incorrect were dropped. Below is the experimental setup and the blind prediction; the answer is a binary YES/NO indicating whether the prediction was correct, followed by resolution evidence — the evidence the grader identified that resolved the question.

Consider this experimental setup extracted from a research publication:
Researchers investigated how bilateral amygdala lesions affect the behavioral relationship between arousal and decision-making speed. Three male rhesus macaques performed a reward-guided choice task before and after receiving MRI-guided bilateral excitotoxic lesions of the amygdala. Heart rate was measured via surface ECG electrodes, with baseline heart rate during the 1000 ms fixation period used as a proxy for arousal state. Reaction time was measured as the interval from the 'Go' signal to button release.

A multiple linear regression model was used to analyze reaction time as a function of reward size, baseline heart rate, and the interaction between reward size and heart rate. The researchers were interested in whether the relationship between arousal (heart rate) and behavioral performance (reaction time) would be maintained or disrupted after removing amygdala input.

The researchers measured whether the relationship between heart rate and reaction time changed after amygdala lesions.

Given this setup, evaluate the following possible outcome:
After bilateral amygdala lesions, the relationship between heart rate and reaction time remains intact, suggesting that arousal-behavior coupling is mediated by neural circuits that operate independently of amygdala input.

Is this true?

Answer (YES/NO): NO